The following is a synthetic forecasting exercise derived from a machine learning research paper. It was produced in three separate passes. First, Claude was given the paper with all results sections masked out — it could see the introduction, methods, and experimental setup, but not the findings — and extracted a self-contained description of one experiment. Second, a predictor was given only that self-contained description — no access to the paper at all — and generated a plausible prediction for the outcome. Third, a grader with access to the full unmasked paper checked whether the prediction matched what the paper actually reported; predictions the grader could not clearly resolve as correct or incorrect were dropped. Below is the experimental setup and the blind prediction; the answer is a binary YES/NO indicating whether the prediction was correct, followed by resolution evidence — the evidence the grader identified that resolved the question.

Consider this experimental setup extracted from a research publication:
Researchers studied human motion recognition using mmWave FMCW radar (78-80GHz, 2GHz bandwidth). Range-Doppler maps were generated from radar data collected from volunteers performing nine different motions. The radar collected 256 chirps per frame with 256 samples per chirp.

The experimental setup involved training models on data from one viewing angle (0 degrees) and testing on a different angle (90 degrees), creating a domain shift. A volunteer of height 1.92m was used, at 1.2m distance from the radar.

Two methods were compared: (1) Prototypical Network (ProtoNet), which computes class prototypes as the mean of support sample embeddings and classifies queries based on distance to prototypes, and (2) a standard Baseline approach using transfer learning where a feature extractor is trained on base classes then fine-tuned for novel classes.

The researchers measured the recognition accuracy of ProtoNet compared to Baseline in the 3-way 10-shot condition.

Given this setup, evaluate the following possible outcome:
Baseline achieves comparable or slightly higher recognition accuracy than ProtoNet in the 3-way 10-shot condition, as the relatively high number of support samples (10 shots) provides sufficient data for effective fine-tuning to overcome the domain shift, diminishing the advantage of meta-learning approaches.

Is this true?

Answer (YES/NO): NO